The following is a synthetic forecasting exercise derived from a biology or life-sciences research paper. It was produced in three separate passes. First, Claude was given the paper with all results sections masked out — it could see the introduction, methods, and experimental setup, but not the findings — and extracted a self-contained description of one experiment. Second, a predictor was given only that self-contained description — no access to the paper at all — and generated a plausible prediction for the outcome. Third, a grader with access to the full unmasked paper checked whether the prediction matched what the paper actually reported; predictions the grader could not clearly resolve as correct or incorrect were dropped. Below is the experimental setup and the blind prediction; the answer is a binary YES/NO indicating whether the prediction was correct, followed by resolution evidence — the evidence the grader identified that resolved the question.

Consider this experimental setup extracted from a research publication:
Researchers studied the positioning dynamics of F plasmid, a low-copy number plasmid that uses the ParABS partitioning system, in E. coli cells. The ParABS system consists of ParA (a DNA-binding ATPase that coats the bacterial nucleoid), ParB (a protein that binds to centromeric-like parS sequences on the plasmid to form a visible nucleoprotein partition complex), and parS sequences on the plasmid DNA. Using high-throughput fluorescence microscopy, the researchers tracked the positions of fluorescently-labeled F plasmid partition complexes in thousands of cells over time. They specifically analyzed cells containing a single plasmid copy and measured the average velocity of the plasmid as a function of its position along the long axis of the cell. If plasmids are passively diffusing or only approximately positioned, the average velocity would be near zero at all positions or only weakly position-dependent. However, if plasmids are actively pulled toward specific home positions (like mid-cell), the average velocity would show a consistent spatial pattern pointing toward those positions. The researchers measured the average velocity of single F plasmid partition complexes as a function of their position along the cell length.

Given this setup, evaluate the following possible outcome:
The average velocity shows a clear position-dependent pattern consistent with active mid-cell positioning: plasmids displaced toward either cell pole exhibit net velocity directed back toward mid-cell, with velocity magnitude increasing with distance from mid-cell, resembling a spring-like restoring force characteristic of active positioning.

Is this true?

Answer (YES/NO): YES